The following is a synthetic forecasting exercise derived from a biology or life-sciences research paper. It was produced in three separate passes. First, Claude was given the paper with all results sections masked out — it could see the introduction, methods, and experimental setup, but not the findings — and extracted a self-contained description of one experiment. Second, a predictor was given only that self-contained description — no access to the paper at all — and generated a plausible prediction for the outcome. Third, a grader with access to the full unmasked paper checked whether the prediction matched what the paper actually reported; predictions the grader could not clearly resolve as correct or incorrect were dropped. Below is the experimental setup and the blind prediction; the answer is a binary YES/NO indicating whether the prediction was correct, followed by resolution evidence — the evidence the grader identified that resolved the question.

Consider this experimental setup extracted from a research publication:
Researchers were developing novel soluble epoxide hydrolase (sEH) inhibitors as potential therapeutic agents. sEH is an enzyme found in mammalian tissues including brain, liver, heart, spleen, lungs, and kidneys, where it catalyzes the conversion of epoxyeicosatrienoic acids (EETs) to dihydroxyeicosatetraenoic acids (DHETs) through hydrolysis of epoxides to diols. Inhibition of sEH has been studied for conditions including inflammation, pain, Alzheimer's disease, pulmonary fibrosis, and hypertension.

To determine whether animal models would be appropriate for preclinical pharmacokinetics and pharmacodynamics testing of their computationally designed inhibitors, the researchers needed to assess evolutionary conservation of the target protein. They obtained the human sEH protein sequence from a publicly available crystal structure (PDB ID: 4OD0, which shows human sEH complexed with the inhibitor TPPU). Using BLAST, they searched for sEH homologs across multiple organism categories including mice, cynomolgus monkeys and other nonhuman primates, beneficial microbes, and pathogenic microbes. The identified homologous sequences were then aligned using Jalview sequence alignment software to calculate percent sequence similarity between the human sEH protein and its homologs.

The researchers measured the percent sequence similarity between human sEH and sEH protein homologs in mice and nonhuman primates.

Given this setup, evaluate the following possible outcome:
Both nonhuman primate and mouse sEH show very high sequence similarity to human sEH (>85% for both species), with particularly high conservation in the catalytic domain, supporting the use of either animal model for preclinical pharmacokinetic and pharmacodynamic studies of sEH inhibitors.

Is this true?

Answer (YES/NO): NO